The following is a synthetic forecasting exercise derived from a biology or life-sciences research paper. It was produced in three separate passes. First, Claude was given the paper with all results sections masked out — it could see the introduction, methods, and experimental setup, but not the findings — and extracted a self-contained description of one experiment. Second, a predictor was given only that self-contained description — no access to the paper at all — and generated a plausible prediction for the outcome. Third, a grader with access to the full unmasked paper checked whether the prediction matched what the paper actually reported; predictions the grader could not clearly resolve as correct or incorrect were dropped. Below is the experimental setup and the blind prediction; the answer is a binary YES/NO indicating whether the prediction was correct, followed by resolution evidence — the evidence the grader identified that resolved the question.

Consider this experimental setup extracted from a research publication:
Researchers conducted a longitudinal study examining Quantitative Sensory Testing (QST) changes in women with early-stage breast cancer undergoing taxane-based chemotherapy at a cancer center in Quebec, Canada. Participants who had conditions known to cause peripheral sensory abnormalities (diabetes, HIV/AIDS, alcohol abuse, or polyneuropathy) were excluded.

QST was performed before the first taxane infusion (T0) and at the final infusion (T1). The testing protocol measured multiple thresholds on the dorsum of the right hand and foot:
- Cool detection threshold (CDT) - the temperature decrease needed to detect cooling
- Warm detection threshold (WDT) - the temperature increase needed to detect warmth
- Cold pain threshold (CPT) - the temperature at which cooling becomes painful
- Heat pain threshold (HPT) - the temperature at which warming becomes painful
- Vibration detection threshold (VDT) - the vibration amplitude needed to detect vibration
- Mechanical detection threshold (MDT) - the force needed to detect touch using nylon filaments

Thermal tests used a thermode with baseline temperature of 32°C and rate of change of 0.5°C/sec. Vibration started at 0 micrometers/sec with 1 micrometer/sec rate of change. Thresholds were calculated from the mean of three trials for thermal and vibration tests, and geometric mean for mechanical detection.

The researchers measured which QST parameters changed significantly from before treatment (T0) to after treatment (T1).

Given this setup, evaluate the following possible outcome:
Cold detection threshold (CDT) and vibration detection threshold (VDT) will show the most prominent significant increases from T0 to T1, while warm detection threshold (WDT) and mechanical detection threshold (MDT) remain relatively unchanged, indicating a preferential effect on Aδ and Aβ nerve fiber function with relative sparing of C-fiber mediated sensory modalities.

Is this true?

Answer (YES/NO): NO